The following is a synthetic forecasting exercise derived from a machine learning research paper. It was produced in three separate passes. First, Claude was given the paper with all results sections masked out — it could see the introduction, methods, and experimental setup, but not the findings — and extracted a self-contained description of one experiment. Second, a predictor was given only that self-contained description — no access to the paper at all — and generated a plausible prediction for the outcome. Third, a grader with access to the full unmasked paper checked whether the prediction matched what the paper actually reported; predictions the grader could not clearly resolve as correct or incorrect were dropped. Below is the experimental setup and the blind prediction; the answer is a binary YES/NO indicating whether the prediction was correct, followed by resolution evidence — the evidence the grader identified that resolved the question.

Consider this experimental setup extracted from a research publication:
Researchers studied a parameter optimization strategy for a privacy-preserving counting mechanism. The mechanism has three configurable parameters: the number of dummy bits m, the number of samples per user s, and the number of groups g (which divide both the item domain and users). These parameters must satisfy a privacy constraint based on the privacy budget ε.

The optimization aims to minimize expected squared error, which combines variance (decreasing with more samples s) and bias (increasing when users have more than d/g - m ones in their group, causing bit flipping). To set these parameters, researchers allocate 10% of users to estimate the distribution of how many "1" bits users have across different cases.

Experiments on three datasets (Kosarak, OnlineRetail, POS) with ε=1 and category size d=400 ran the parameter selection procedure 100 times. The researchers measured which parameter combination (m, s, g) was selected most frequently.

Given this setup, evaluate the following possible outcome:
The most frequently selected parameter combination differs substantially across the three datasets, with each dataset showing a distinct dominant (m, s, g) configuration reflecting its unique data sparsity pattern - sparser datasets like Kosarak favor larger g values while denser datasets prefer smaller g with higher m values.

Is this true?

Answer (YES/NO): NO